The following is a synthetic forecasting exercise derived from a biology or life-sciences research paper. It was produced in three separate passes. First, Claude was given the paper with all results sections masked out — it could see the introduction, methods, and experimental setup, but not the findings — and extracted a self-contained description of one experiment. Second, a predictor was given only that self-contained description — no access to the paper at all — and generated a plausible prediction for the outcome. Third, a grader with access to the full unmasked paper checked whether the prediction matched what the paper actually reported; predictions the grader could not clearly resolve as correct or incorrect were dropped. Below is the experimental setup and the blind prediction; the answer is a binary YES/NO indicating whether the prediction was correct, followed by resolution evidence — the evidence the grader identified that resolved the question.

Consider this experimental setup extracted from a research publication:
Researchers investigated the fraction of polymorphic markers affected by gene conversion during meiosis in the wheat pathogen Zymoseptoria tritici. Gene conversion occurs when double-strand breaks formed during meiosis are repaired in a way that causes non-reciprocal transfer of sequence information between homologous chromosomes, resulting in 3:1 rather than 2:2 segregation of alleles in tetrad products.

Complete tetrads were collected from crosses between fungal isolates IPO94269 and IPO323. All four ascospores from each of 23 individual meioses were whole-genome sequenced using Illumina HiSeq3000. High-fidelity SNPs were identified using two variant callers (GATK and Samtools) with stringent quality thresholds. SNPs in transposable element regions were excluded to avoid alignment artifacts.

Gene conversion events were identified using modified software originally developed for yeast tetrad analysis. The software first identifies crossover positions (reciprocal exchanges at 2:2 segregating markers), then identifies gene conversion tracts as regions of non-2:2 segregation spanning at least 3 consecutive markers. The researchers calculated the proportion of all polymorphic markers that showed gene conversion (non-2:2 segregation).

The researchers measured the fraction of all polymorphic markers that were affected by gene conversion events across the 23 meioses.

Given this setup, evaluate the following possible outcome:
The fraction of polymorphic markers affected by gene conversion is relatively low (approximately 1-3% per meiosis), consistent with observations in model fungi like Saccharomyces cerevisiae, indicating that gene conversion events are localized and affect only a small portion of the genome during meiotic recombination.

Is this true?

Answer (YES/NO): NO